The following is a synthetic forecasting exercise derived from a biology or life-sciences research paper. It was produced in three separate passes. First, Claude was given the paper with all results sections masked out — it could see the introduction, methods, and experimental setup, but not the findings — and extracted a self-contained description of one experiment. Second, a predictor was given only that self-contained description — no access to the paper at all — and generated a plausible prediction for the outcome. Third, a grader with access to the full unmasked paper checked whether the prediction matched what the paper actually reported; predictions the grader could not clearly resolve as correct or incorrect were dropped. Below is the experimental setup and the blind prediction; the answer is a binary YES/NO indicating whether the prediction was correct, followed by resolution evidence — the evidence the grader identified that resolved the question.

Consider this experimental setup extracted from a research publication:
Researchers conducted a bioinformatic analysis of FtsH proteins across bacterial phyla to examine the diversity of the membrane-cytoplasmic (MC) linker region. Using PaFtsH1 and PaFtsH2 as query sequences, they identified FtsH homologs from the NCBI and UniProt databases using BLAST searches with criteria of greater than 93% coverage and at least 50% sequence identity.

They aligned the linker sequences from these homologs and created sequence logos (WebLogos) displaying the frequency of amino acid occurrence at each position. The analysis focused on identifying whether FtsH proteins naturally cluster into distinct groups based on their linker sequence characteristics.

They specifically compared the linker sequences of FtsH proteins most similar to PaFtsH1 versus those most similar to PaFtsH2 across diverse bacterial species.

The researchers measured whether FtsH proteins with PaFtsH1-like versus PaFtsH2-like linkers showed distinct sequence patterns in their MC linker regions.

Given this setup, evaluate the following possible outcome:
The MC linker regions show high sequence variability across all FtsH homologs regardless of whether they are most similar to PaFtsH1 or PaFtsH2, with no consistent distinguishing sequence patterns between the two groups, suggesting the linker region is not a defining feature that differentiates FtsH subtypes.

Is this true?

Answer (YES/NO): NO